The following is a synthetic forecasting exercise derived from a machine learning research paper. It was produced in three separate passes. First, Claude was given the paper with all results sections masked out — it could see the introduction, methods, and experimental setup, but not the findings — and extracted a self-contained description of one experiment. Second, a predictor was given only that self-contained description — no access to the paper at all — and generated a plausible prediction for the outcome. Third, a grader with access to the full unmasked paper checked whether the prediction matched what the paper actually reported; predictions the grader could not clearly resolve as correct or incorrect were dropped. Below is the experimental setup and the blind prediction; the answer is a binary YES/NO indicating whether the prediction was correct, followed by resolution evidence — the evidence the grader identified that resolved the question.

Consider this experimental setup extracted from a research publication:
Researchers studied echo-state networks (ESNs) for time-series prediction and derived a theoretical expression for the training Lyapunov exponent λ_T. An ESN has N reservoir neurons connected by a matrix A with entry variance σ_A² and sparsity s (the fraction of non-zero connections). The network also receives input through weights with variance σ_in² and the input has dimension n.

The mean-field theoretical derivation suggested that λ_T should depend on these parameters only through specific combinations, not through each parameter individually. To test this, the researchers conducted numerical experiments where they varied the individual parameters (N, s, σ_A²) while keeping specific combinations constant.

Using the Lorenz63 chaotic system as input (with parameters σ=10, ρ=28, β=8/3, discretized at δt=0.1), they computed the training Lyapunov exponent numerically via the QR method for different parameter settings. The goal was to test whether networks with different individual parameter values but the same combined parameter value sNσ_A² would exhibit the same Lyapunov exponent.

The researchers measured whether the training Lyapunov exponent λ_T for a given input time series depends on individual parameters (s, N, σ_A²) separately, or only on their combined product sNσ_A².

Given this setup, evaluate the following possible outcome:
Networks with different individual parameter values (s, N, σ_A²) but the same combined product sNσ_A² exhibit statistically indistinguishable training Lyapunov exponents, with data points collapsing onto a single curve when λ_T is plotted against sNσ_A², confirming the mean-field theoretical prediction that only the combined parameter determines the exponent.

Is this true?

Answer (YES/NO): YES